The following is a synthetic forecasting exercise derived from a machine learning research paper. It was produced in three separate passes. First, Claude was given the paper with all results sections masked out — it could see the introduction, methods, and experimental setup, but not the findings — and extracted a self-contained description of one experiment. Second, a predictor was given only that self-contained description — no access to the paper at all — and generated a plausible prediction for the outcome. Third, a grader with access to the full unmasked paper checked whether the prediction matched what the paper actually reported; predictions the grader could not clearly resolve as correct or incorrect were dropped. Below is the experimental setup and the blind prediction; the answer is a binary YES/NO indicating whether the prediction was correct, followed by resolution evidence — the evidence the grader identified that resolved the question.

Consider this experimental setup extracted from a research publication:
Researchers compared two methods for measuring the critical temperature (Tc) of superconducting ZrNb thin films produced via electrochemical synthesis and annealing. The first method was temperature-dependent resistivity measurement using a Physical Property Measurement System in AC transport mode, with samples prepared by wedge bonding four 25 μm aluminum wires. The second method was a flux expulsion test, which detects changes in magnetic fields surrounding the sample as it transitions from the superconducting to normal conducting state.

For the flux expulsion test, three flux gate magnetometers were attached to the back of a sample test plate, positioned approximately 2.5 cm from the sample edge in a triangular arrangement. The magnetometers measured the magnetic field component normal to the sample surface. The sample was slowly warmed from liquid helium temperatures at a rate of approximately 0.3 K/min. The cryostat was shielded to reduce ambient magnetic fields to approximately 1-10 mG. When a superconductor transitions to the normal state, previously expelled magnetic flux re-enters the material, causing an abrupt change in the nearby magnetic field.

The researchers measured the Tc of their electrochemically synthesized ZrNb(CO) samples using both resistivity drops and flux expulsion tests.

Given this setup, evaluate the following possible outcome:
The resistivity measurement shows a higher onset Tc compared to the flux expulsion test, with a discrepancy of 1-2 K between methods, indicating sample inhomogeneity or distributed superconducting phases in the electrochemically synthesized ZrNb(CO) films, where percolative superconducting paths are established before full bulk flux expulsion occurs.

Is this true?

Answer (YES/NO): NO